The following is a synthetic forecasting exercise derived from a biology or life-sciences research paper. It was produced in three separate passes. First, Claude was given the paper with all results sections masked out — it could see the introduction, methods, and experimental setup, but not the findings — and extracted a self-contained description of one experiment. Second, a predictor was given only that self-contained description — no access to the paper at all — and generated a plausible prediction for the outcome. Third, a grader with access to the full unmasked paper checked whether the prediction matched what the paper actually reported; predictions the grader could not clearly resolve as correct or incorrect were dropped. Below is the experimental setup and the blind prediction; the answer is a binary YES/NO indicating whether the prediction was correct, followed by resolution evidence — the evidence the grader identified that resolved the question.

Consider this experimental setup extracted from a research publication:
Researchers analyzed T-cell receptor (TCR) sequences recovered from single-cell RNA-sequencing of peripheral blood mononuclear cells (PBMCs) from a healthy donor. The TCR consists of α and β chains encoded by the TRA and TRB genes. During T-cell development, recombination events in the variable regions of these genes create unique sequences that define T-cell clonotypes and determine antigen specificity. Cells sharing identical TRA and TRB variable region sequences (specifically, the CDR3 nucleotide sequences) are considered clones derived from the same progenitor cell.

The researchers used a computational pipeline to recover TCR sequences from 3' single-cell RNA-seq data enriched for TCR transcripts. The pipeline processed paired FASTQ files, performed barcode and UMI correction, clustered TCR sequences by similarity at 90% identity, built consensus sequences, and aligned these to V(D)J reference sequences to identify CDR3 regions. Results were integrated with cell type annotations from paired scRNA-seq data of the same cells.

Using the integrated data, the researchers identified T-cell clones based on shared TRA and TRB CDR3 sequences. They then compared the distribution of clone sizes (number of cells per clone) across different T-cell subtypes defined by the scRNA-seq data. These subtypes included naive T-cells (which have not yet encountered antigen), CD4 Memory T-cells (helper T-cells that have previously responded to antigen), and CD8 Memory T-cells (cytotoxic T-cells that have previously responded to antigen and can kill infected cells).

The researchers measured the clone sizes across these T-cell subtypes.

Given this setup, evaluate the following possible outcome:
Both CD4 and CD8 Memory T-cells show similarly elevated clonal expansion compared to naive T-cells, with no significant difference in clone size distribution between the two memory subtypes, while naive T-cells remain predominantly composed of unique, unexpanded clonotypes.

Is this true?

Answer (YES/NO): NO